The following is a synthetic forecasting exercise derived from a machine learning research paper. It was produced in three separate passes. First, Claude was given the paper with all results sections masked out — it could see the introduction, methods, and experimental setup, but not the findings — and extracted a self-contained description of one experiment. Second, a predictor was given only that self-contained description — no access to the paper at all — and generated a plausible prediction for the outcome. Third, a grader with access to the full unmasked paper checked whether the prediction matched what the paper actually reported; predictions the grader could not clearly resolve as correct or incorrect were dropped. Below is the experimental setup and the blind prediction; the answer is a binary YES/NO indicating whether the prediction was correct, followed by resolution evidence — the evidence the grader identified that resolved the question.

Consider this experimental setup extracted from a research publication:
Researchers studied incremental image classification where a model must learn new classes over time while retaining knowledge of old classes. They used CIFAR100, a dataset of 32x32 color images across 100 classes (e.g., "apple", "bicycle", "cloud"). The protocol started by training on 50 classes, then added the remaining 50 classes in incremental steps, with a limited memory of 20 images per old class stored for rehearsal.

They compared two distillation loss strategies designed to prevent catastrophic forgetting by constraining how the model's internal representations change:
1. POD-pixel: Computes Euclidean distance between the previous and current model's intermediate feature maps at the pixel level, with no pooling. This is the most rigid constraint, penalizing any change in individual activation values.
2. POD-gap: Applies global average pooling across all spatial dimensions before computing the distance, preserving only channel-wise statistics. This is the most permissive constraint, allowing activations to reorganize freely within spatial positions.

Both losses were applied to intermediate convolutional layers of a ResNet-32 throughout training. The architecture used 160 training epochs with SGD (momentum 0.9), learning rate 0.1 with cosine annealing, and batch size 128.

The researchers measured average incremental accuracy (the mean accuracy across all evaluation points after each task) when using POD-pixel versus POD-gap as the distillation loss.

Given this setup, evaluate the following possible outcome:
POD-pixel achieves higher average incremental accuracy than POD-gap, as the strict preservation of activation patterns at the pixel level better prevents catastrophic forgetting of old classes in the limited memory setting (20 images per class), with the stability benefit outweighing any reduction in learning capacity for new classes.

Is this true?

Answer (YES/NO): NO